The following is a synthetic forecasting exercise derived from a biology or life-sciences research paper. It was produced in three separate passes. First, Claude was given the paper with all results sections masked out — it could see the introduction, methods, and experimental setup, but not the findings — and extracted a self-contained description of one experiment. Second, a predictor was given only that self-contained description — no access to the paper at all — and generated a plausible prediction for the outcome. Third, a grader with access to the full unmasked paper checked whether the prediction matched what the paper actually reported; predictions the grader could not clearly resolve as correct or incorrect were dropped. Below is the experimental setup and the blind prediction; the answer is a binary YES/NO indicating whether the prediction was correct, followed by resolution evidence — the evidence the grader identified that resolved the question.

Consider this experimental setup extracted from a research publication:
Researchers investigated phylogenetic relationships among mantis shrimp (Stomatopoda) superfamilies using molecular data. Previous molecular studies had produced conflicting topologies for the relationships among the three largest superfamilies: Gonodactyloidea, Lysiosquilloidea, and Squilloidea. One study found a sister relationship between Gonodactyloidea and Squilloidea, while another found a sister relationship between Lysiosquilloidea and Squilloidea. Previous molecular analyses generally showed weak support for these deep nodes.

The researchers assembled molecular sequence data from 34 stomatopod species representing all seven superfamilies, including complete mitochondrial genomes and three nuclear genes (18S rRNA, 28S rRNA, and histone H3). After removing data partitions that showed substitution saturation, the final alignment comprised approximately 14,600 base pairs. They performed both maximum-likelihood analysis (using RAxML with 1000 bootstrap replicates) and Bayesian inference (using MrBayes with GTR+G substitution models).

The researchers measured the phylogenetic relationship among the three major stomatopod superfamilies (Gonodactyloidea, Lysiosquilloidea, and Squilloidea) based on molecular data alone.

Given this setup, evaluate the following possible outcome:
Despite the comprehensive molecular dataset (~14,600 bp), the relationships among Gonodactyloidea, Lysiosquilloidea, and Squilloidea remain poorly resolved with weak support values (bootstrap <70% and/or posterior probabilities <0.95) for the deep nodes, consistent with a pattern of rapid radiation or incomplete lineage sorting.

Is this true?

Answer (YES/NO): YES